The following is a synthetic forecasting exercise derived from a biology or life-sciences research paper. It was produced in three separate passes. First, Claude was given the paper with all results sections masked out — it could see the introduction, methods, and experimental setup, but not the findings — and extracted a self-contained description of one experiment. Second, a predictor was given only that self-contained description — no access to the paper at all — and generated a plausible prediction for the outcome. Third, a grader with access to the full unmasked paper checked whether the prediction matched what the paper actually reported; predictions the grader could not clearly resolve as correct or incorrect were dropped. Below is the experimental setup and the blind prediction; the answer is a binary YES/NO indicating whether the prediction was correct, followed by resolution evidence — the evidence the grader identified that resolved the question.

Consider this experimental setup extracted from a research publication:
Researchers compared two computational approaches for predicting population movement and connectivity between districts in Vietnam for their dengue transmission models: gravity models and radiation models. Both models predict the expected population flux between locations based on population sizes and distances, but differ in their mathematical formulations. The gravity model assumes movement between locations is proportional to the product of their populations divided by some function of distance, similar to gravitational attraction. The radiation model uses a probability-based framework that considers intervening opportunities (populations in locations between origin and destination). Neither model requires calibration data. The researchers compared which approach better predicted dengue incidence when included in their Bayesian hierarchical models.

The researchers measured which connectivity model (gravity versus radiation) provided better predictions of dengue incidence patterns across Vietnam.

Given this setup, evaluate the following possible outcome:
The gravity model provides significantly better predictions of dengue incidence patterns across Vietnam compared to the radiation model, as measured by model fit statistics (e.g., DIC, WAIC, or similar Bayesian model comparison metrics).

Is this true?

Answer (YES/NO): YES